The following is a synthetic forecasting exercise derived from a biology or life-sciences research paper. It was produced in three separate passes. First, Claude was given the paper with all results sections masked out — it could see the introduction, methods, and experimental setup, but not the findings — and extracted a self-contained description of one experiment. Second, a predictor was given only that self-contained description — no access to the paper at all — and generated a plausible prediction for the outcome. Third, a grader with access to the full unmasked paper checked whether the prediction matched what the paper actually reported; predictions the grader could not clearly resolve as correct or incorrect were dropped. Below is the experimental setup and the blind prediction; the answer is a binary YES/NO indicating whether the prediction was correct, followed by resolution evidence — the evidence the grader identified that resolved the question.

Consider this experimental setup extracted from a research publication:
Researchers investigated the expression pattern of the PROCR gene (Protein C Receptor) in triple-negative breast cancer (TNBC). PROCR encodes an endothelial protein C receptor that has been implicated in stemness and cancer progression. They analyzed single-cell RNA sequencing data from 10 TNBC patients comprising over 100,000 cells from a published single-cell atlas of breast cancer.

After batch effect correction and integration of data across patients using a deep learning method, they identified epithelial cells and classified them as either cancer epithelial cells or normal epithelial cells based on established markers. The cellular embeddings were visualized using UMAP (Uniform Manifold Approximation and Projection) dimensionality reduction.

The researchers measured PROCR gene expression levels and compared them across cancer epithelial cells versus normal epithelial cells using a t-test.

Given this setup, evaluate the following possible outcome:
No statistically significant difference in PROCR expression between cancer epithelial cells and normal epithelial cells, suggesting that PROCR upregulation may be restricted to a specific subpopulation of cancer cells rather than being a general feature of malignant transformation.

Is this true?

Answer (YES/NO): NO